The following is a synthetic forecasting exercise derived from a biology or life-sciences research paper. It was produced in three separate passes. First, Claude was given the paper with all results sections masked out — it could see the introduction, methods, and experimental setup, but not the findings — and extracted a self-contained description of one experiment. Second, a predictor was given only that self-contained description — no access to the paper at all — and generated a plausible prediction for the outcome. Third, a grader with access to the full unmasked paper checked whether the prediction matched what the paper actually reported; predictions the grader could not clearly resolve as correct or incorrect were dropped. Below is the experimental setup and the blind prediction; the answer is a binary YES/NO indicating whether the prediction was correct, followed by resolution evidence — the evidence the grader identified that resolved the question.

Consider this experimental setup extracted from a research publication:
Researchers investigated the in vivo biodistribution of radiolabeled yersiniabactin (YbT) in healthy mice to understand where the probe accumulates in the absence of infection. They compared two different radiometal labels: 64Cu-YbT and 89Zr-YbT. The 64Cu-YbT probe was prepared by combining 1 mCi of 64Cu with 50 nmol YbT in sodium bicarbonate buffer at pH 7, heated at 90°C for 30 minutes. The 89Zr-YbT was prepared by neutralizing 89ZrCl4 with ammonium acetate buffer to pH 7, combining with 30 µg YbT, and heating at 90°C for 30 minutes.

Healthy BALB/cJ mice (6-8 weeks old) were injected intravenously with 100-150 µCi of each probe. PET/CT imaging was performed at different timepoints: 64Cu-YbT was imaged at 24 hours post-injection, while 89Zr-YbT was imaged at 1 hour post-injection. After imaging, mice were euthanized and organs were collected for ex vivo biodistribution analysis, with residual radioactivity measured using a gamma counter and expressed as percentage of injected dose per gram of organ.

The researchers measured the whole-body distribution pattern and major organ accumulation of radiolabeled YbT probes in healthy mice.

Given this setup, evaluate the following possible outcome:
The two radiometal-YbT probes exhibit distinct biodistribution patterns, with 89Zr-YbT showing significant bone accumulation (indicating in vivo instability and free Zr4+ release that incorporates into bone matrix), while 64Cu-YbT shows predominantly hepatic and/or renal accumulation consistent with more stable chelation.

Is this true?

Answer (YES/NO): NO